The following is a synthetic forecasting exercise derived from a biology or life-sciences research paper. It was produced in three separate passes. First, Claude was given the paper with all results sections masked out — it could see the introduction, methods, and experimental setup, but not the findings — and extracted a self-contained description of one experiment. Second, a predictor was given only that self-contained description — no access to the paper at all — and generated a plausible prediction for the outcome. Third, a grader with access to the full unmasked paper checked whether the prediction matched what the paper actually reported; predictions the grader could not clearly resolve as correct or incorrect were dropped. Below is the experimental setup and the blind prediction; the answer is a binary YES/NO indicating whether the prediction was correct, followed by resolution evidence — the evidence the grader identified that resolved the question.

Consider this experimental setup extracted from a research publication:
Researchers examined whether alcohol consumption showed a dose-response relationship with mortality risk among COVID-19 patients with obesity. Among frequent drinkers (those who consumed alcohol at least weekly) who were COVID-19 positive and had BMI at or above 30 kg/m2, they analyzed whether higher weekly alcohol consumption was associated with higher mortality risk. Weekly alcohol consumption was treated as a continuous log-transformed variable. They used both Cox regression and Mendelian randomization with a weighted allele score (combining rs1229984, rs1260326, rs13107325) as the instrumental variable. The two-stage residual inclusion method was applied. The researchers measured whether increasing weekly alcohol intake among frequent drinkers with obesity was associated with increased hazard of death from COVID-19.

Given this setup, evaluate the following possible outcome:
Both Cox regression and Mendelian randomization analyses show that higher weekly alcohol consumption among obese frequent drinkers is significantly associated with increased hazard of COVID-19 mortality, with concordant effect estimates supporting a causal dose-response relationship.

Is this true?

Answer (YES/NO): YES